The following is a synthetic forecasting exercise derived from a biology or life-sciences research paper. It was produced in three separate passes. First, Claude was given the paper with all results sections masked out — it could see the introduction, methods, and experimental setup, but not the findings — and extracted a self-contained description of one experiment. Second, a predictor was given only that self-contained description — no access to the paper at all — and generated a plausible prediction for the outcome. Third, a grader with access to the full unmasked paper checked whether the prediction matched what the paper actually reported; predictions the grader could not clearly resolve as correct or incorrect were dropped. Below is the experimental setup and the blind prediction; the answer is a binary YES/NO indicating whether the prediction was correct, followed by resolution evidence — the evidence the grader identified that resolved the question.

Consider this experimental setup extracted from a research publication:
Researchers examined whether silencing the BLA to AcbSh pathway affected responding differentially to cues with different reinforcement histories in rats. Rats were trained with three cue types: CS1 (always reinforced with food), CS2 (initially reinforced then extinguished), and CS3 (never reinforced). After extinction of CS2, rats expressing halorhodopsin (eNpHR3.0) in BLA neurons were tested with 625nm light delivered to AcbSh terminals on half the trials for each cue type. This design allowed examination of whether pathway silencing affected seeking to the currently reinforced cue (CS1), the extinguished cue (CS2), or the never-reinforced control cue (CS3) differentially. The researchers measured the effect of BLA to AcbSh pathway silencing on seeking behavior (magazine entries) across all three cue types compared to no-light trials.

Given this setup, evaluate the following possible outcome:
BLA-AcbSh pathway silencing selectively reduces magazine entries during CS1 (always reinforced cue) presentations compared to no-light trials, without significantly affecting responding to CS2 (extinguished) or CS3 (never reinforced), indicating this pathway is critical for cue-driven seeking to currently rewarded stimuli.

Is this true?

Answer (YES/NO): NO